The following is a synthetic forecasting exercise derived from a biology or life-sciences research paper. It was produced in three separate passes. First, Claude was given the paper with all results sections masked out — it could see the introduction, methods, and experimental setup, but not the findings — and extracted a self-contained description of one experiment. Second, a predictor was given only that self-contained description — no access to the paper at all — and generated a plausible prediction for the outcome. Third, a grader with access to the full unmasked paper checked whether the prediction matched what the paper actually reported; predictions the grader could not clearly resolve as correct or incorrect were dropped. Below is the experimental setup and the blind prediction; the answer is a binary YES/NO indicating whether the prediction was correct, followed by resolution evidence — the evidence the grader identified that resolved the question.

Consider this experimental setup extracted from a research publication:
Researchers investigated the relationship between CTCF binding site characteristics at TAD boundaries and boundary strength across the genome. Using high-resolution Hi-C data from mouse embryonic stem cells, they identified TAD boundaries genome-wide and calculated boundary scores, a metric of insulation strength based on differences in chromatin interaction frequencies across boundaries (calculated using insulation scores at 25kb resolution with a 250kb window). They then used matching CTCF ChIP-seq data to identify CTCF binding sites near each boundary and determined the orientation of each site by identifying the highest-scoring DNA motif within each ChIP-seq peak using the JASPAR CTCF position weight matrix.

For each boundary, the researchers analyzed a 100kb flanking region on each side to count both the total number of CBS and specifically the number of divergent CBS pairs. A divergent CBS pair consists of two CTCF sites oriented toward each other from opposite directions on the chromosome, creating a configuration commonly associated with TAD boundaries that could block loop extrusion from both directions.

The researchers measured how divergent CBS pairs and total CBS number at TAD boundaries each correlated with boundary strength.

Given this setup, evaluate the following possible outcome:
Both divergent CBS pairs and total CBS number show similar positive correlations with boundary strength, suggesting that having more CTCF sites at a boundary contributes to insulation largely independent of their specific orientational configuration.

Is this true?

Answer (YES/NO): NO